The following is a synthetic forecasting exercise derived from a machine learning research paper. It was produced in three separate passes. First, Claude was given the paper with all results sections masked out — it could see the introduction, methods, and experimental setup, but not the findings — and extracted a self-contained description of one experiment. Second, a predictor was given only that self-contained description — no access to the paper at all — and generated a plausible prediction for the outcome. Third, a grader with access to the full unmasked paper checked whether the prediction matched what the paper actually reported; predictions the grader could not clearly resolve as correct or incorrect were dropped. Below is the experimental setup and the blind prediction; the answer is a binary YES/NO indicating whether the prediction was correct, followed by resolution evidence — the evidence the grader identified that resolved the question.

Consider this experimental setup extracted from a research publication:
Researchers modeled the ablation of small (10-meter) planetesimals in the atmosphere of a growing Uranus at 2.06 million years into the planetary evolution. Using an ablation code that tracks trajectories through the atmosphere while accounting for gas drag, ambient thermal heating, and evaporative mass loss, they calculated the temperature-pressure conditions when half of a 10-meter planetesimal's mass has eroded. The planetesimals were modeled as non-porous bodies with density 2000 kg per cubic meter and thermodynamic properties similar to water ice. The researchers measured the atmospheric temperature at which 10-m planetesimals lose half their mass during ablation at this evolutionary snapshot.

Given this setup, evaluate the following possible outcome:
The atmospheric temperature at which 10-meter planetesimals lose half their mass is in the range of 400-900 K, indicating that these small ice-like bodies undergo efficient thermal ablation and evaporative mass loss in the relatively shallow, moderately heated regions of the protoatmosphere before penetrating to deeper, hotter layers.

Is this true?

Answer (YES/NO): NO